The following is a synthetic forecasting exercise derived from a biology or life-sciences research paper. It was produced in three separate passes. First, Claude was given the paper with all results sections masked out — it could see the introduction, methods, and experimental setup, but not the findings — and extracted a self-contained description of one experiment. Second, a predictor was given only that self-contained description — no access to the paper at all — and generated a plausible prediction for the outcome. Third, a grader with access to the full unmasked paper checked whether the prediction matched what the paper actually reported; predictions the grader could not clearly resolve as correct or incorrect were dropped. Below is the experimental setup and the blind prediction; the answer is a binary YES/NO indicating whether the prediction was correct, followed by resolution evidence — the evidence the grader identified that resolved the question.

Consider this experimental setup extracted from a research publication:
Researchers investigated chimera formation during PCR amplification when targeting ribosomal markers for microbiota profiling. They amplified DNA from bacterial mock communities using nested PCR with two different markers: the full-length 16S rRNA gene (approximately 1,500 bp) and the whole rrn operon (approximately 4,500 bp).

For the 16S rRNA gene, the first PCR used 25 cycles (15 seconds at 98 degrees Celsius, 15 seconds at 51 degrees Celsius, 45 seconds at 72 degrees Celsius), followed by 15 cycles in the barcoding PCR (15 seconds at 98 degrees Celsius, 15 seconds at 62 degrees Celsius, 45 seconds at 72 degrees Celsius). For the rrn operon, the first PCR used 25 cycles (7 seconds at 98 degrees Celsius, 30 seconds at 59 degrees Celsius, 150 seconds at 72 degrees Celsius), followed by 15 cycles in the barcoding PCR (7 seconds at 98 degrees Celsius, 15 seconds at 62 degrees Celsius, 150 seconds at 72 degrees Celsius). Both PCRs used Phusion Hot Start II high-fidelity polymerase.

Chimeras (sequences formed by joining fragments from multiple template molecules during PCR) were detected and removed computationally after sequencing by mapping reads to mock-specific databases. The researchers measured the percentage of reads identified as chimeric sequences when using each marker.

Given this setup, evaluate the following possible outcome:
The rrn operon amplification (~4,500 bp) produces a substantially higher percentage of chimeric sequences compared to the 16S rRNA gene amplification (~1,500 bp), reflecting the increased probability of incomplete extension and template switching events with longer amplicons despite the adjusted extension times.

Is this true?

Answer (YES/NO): NO